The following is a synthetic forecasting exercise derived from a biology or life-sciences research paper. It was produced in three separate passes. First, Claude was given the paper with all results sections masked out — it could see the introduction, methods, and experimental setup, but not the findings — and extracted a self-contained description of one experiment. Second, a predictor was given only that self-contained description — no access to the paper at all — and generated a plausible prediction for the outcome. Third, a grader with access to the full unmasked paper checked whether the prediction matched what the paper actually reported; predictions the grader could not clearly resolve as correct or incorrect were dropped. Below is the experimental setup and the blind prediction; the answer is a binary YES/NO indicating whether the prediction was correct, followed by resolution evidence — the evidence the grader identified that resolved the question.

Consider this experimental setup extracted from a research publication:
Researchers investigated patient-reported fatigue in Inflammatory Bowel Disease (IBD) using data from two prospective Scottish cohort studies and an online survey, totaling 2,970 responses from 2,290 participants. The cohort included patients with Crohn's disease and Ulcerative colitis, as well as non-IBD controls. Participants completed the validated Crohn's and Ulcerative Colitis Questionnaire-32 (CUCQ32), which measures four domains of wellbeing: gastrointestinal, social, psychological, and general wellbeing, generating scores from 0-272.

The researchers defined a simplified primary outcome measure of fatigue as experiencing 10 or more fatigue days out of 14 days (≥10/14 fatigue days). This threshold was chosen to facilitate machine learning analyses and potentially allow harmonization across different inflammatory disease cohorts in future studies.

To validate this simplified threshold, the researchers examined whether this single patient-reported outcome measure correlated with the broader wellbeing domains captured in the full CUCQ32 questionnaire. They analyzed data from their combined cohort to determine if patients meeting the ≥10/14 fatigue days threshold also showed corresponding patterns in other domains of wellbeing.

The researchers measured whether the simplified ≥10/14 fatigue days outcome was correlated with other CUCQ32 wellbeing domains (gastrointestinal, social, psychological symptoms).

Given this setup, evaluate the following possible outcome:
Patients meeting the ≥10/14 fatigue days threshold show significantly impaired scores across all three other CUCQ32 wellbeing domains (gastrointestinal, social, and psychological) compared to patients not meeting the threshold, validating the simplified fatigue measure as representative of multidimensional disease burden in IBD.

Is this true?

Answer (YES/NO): YES